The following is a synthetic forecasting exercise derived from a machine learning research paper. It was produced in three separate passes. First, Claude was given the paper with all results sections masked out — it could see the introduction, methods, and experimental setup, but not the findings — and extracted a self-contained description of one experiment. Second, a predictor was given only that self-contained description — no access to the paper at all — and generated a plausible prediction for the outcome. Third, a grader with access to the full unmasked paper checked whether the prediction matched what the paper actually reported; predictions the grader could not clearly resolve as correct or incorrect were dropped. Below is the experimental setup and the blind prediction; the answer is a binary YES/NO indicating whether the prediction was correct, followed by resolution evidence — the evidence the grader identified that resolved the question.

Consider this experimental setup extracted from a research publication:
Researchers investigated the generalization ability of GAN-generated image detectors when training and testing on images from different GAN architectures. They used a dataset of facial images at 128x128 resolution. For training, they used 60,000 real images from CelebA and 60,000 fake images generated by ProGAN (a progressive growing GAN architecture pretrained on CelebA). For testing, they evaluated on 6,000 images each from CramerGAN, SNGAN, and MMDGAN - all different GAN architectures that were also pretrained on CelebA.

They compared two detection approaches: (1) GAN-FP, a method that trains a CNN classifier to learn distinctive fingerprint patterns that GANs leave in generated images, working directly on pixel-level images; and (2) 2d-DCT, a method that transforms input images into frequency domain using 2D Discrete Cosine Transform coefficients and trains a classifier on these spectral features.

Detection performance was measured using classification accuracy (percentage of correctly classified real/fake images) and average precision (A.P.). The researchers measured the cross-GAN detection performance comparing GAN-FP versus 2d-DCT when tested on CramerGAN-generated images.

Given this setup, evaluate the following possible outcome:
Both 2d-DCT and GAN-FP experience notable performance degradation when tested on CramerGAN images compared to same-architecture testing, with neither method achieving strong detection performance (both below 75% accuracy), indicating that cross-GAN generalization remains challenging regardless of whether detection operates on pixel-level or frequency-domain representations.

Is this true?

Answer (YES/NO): YES